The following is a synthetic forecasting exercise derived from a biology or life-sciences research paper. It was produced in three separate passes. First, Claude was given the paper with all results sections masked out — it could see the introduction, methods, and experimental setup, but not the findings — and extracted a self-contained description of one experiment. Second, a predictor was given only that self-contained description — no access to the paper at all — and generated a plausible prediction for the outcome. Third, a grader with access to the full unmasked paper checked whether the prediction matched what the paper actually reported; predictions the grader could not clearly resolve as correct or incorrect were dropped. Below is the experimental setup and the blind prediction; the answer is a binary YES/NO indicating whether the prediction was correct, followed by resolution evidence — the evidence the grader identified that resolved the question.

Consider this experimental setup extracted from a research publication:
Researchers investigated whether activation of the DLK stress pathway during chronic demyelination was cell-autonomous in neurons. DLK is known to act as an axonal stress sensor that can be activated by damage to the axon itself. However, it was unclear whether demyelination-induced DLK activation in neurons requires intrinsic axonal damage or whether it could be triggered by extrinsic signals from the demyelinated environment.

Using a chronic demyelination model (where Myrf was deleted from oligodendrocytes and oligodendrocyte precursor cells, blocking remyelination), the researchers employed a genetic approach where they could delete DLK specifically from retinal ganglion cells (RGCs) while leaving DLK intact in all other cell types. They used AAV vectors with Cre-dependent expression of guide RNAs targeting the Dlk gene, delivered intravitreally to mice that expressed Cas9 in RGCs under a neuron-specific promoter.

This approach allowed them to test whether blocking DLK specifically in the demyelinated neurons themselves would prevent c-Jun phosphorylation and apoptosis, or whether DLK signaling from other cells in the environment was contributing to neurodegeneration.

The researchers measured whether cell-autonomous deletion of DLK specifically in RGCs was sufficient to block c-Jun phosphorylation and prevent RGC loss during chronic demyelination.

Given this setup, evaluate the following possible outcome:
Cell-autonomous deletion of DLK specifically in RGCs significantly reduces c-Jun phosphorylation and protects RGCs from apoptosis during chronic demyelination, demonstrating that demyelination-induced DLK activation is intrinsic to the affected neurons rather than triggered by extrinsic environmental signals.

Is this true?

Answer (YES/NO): YES